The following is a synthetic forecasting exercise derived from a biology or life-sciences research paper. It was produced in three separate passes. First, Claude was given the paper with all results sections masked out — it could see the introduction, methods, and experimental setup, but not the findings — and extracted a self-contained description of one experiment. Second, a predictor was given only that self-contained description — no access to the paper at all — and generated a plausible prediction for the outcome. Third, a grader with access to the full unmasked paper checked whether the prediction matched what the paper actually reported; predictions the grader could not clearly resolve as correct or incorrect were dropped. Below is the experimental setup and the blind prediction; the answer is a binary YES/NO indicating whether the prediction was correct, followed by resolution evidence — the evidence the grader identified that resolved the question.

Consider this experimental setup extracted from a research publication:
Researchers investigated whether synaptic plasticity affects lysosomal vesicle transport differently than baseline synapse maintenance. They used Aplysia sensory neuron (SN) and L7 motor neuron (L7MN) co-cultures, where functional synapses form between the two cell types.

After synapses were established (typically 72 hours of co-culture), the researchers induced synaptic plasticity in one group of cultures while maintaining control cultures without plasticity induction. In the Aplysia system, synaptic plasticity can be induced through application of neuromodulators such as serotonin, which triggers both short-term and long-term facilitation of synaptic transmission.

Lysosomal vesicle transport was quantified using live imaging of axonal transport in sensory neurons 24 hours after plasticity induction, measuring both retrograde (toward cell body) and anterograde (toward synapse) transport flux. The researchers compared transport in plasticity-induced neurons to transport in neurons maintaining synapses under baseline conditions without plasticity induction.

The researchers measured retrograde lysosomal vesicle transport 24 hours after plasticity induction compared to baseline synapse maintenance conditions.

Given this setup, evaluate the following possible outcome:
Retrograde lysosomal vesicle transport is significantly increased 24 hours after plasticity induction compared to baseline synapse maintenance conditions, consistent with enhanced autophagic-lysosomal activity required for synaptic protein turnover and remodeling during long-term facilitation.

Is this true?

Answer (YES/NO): NO